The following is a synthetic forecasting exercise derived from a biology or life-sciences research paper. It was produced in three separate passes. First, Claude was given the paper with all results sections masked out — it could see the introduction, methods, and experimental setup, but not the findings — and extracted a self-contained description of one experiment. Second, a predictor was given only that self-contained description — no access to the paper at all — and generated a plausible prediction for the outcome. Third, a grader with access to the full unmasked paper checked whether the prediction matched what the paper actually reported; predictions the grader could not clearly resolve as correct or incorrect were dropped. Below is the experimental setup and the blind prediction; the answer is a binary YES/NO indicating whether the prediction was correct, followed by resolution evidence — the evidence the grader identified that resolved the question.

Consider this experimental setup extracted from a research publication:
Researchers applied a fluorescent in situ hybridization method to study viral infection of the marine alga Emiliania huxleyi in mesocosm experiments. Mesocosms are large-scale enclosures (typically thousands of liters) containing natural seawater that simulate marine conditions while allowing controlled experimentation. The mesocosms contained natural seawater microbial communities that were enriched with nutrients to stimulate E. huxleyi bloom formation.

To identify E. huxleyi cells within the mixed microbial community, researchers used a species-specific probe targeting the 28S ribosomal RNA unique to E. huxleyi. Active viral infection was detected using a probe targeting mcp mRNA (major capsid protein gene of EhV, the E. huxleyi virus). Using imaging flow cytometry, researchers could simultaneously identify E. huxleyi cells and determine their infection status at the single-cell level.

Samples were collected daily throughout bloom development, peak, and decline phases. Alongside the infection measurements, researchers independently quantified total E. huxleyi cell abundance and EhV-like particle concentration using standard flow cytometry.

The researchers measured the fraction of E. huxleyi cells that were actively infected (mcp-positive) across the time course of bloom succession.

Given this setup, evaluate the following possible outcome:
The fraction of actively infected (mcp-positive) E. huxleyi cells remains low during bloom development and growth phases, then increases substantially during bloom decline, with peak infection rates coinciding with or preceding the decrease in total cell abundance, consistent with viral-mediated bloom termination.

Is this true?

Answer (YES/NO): YES